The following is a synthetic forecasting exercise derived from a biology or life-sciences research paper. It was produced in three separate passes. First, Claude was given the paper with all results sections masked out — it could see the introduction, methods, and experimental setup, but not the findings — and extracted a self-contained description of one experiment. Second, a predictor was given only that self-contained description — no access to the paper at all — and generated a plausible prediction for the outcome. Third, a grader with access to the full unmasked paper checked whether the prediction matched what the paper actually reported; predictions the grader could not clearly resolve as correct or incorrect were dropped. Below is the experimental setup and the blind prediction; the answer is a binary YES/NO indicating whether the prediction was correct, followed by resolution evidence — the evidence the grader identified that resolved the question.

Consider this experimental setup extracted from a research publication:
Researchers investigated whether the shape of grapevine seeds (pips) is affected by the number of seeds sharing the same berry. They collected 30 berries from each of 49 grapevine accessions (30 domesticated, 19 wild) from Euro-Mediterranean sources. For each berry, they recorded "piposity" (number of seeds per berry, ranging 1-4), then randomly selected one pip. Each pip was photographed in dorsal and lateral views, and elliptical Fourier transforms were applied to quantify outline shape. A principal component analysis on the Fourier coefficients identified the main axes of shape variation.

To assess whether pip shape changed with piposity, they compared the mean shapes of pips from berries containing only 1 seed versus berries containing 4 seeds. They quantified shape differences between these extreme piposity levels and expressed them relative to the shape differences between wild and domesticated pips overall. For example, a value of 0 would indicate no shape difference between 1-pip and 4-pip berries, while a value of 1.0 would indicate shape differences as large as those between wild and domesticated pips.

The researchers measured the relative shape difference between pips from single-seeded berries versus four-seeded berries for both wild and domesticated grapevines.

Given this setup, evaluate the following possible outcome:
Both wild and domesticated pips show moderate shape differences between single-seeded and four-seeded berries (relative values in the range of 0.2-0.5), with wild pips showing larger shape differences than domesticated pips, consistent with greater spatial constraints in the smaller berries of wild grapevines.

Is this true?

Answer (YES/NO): NO